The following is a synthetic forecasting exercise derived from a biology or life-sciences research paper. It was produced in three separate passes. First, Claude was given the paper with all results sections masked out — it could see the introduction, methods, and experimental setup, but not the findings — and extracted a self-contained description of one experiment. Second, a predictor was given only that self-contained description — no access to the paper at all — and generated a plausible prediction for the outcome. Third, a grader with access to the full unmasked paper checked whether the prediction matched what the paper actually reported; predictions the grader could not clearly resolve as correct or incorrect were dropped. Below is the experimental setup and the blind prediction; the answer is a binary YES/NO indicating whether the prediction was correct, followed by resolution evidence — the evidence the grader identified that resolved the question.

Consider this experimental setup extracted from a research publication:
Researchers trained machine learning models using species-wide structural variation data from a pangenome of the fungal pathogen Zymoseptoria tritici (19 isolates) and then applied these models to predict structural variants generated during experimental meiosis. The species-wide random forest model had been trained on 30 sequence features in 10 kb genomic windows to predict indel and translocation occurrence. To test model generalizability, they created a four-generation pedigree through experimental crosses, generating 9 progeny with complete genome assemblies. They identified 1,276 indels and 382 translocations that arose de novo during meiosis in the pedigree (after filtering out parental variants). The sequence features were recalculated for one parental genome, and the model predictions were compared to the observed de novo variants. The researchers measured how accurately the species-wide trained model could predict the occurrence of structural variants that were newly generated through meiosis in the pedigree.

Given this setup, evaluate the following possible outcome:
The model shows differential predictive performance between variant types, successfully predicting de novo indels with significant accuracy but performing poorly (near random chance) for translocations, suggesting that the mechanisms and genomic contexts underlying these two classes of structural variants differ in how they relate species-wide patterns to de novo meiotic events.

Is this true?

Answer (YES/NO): NO